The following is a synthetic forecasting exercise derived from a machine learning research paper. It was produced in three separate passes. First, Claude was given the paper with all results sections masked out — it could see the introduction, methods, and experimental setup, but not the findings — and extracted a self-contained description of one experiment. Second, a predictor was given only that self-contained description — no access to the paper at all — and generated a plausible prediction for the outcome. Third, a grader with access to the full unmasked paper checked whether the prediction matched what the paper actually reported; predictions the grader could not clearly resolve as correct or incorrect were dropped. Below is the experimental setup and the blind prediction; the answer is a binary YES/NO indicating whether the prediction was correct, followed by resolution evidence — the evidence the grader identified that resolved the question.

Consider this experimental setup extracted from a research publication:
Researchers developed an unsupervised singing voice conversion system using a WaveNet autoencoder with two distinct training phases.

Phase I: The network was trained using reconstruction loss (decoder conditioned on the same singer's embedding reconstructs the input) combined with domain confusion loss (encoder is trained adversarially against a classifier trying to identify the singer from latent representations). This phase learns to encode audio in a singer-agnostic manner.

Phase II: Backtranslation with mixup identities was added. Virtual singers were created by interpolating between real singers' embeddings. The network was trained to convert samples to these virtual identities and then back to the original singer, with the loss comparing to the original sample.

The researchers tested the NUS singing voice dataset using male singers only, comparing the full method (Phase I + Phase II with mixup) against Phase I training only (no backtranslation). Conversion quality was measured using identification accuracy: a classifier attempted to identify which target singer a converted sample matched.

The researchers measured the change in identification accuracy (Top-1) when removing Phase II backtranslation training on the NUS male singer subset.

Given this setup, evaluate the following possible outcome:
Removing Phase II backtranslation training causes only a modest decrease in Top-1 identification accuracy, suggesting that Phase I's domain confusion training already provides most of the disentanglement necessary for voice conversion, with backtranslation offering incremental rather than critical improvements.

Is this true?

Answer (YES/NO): NO